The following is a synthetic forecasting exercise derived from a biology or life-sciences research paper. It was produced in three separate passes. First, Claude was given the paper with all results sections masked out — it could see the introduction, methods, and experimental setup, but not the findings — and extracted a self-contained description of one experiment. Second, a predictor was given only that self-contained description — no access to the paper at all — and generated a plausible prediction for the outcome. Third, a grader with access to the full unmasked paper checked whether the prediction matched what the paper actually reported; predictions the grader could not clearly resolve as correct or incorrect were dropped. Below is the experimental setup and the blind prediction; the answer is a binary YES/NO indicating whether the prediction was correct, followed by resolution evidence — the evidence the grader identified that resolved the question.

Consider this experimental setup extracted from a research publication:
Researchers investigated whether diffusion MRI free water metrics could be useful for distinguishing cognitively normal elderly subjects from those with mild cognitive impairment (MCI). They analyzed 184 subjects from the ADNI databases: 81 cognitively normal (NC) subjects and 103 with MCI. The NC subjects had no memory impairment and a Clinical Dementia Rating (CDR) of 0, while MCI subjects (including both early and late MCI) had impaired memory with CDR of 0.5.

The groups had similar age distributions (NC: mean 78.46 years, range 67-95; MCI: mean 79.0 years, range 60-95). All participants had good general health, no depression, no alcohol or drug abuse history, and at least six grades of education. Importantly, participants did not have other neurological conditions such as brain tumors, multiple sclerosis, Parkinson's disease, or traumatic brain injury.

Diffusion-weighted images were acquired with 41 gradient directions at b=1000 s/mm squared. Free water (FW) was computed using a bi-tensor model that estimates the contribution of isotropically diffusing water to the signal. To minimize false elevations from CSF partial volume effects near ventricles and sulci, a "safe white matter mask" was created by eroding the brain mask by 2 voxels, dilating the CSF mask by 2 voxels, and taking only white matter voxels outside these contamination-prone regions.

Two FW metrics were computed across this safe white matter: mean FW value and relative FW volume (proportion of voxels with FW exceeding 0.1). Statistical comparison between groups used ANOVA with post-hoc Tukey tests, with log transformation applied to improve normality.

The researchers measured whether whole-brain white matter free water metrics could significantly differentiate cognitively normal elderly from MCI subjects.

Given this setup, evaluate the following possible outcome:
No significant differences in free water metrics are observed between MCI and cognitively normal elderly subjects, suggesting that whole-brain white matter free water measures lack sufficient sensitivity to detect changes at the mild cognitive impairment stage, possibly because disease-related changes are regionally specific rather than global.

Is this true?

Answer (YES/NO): NO